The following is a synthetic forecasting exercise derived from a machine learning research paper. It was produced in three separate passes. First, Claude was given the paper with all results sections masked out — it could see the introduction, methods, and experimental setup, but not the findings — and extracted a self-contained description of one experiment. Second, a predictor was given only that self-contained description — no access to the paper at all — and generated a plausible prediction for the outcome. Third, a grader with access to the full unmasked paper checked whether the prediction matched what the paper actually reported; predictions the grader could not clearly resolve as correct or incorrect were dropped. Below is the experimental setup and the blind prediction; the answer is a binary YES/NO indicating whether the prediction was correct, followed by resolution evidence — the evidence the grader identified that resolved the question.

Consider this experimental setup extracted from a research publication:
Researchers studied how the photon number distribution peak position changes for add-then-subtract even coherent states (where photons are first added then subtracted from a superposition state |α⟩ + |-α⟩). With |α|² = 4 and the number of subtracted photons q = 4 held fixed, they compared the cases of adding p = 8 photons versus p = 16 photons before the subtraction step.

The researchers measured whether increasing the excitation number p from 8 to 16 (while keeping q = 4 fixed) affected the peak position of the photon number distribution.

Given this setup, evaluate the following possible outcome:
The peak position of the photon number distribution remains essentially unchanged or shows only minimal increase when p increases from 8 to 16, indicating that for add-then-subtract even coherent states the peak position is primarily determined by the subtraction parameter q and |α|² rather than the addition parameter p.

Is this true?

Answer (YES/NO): NO